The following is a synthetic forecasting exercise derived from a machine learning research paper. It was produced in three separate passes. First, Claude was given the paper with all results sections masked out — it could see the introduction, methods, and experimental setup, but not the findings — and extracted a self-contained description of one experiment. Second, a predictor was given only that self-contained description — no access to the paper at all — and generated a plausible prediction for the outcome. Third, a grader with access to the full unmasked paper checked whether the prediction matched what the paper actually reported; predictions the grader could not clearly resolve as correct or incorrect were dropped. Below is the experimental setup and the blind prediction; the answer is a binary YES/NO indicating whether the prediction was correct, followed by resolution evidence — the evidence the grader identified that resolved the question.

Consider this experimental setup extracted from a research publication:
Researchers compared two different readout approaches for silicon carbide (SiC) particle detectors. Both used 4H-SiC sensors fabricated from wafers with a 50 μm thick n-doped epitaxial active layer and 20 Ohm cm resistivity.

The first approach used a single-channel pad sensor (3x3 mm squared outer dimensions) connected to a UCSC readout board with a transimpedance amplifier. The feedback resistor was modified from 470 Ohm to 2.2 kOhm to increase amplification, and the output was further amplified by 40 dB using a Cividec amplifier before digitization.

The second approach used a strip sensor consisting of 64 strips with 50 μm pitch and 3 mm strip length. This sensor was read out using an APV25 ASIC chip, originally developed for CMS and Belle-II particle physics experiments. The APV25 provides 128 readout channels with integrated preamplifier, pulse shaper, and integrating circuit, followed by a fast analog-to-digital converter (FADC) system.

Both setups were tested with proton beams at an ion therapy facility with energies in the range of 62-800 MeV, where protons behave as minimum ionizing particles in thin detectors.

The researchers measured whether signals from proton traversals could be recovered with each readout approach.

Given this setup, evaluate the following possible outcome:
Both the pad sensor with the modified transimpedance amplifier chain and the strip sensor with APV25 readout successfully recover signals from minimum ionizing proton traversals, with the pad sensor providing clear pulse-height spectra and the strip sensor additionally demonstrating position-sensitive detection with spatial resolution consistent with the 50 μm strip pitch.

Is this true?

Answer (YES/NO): NO